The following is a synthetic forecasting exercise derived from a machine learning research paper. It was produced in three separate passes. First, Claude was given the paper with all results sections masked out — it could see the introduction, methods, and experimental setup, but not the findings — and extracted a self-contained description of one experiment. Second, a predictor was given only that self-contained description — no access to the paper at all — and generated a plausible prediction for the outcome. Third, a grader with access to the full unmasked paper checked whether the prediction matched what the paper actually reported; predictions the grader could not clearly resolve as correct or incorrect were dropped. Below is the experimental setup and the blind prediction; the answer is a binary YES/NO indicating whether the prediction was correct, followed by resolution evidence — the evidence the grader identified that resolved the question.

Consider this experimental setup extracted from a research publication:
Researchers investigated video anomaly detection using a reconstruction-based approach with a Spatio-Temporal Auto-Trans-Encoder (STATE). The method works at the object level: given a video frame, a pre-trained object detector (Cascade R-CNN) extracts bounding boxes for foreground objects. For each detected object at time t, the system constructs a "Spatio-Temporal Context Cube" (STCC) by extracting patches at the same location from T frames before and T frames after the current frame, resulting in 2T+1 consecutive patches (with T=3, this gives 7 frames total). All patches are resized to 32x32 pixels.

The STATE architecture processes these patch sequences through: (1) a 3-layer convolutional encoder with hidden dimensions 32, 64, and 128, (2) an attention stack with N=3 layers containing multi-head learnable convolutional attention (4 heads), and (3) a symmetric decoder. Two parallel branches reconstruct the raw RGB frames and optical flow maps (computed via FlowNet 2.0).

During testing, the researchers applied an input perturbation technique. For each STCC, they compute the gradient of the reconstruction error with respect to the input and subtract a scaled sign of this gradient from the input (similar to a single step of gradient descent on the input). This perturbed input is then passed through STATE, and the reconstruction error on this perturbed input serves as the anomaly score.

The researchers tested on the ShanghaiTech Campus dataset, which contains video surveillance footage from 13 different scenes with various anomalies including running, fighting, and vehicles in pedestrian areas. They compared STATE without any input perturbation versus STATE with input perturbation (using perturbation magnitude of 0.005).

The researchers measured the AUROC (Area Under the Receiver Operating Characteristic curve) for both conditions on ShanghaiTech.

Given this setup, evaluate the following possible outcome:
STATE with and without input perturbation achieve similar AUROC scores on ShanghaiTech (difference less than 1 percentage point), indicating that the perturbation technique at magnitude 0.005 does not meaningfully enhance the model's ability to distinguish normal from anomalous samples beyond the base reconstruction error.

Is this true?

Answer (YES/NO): NO